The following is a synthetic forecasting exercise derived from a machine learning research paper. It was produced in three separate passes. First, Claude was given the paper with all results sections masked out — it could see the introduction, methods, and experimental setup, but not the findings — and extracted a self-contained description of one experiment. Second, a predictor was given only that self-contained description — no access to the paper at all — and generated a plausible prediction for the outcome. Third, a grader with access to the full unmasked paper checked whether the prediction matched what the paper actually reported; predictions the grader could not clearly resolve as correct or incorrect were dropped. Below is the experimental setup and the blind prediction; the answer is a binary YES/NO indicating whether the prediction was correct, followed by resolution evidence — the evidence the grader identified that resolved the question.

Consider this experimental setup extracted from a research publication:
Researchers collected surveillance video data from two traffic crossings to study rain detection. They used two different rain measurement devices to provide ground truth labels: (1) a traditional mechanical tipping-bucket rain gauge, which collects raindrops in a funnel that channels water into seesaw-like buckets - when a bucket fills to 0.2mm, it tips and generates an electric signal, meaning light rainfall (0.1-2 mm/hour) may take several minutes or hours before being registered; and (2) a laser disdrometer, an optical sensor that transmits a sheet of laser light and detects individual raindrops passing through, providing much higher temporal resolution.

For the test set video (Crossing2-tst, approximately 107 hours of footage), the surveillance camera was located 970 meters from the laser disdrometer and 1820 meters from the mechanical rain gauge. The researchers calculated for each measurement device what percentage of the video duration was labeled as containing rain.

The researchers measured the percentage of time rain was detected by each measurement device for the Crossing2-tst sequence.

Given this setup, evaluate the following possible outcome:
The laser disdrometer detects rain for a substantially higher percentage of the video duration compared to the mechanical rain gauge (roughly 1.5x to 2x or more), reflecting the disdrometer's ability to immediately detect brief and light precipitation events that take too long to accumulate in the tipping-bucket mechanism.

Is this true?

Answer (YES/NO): YES